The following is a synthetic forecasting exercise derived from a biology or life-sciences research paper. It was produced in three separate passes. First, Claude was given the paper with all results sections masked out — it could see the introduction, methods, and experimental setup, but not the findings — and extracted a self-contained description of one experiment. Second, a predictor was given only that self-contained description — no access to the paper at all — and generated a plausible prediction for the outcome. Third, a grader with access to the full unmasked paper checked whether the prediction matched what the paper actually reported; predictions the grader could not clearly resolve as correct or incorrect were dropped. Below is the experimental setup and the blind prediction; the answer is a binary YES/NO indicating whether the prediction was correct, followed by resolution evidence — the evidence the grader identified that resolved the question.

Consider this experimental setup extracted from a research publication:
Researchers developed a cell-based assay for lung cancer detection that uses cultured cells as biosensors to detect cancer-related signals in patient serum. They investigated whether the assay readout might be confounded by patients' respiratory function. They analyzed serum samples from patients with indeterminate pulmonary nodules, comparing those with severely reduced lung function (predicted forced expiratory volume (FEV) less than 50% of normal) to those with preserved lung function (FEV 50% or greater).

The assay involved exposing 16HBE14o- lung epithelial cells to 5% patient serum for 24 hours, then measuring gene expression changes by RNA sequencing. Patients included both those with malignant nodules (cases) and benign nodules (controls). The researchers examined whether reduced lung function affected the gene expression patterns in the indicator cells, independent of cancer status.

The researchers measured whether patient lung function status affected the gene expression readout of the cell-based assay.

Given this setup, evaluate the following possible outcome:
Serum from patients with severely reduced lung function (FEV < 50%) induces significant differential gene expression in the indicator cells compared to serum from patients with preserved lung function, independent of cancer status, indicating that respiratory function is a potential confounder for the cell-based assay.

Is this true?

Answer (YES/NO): YES